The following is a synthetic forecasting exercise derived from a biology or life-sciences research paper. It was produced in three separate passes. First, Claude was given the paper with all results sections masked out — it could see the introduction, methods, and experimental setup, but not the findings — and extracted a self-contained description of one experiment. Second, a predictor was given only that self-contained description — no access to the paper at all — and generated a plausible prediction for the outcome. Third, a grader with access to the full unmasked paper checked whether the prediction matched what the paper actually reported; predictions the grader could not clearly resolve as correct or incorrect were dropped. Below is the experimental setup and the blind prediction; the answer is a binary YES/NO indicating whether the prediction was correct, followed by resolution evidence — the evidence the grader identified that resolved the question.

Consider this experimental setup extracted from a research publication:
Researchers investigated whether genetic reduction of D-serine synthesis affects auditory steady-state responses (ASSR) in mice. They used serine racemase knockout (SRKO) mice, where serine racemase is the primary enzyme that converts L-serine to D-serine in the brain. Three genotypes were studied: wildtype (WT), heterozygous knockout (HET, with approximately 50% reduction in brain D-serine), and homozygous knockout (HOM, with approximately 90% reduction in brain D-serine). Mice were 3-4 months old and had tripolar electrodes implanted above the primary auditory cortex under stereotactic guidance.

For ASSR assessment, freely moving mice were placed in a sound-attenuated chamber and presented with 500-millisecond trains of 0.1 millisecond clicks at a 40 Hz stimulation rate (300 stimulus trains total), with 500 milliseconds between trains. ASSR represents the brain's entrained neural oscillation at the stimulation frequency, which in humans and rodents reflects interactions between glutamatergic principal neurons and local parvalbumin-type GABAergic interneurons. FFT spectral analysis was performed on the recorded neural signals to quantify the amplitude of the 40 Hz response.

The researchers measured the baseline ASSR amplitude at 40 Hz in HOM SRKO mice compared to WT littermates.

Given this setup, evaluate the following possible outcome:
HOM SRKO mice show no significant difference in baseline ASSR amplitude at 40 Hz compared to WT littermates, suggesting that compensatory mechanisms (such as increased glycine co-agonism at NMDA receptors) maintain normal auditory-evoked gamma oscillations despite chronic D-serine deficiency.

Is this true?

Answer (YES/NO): YES